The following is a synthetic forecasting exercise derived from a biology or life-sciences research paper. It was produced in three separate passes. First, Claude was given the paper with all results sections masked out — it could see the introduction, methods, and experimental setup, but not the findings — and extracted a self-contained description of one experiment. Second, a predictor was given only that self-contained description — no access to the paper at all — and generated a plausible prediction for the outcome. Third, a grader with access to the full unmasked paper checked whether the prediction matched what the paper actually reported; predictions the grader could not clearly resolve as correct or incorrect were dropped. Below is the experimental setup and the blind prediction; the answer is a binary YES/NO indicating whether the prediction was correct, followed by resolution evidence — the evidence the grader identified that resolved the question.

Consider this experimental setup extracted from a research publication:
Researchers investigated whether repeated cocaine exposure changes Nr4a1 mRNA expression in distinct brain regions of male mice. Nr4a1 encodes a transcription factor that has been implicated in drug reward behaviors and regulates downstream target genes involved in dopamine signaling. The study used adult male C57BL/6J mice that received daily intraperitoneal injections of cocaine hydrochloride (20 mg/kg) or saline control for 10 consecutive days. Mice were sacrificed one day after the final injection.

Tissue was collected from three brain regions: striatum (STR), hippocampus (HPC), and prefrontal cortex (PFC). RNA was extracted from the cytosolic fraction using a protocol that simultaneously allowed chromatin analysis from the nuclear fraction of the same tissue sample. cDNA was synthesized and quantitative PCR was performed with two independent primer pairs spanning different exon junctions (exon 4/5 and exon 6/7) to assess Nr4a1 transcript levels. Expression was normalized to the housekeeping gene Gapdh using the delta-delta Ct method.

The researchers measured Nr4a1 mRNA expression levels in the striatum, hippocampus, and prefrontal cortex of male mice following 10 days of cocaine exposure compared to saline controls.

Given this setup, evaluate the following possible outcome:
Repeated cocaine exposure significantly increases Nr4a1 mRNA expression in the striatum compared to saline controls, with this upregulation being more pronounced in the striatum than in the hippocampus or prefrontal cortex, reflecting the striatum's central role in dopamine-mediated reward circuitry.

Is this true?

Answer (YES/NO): NO